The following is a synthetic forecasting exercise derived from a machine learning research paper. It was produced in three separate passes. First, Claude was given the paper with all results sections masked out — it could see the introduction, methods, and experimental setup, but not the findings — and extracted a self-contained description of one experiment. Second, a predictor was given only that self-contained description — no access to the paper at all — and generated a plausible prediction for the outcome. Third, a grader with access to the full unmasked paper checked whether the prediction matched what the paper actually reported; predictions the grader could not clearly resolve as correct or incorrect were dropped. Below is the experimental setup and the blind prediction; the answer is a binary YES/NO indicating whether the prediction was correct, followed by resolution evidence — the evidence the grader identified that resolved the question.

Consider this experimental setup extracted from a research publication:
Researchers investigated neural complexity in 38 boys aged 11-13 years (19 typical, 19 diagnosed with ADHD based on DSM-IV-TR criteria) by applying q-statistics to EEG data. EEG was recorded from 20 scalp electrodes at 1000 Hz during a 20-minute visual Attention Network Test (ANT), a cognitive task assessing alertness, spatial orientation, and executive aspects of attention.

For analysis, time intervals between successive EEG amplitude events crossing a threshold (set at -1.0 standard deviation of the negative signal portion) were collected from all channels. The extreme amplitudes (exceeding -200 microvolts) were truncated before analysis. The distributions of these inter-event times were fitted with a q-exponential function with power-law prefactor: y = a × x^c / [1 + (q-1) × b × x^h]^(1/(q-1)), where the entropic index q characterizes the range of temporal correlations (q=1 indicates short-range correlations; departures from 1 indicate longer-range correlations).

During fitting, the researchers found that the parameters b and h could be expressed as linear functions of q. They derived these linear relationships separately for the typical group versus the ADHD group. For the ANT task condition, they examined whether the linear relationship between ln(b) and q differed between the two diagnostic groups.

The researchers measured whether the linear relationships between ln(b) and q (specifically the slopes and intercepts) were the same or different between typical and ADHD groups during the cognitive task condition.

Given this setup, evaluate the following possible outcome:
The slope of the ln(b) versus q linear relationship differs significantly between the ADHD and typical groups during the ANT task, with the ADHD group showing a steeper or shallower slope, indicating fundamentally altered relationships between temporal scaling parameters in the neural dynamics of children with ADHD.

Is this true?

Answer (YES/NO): YES